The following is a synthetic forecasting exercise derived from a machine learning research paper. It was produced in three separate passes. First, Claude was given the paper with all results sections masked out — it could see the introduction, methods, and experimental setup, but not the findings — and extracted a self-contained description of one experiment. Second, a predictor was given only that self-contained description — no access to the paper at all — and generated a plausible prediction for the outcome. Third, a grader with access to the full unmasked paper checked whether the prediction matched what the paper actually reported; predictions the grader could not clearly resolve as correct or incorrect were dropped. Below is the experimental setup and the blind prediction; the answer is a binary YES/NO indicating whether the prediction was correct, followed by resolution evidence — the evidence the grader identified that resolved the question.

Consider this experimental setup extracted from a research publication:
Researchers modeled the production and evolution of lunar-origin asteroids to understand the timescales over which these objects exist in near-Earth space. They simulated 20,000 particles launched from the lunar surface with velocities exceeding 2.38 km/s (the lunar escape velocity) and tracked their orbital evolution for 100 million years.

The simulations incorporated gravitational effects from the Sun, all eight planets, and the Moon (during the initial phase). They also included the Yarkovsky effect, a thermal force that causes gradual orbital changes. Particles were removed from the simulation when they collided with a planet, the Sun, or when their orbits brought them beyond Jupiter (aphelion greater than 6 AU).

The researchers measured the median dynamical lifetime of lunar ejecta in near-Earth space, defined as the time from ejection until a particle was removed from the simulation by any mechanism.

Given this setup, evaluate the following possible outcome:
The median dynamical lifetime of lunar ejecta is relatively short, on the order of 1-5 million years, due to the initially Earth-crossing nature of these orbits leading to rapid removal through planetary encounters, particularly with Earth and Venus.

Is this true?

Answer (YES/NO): NO